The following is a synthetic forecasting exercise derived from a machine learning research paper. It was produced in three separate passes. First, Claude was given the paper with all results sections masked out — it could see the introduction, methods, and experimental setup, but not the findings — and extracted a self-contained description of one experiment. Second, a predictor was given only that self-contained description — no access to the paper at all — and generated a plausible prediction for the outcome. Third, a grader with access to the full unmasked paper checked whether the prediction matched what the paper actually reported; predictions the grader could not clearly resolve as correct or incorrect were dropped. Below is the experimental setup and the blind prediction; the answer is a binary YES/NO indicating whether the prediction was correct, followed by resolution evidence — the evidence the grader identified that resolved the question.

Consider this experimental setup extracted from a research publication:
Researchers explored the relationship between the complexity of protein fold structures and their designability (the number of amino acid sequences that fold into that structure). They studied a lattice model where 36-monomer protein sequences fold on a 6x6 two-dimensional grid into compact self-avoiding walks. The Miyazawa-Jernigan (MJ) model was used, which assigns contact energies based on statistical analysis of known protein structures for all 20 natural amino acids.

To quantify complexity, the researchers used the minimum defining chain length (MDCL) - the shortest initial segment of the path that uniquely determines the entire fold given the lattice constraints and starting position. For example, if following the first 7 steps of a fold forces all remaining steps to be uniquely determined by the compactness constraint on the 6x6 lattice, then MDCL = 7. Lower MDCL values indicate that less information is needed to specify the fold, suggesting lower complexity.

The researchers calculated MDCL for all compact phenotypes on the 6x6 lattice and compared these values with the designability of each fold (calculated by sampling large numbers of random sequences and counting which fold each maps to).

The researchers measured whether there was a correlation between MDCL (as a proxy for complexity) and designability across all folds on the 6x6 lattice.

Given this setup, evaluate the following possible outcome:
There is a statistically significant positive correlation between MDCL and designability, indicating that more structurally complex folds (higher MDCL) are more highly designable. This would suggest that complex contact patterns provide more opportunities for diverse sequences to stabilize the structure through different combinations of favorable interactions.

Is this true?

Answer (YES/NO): NO